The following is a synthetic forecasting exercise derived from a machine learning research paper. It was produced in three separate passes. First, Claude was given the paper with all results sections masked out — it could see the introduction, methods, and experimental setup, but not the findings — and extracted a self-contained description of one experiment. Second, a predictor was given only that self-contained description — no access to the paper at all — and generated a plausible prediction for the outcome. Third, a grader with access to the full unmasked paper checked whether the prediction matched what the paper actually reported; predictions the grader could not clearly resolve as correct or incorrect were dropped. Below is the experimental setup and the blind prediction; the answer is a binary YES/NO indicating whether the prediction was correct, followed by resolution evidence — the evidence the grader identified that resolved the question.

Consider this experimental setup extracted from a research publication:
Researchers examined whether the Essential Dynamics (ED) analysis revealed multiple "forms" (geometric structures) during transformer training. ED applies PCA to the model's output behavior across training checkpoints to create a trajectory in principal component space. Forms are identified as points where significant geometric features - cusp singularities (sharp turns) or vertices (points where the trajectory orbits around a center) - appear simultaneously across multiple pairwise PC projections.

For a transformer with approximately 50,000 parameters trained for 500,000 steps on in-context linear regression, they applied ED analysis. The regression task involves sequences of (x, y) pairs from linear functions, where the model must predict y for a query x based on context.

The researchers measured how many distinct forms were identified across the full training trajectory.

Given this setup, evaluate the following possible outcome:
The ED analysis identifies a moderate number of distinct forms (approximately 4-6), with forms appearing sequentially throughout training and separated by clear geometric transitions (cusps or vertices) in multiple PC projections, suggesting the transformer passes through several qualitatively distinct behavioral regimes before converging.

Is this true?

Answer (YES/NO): YES